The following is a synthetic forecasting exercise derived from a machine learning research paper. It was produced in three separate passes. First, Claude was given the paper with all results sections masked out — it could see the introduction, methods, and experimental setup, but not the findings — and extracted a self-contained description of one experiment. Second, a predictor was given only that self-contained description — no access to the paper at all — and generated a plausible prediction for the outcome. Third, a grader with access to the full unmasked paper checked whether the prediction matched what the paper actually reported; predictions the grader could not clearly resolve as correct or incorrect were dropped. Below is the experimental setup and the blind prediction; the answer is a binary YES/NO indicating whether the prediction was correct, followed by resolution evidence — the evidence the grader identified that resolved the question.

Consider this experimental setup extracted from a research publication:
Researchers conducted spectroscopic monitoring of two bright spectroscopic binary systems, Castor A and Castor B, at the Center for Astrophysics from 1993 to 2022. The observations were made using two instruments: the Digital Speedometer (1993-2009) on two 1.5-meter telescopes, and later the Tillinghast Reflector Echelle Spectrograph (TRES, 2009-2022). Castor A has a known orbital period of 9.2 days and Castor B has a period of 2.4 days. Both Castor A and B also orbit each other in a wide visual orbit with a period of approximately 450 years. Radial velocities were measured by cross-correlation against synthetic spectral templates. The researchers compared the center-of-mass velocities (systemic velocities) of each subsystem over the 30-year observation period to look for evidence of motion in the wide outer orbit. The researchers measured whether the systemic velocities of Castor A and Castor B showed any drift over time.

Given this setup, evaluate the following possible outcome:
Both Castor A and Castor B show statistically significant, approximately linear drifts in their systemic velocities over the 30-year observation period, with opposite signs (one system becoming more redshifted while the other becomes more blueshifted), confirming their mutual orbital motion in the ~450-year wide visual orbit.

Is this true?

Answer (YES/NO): YES